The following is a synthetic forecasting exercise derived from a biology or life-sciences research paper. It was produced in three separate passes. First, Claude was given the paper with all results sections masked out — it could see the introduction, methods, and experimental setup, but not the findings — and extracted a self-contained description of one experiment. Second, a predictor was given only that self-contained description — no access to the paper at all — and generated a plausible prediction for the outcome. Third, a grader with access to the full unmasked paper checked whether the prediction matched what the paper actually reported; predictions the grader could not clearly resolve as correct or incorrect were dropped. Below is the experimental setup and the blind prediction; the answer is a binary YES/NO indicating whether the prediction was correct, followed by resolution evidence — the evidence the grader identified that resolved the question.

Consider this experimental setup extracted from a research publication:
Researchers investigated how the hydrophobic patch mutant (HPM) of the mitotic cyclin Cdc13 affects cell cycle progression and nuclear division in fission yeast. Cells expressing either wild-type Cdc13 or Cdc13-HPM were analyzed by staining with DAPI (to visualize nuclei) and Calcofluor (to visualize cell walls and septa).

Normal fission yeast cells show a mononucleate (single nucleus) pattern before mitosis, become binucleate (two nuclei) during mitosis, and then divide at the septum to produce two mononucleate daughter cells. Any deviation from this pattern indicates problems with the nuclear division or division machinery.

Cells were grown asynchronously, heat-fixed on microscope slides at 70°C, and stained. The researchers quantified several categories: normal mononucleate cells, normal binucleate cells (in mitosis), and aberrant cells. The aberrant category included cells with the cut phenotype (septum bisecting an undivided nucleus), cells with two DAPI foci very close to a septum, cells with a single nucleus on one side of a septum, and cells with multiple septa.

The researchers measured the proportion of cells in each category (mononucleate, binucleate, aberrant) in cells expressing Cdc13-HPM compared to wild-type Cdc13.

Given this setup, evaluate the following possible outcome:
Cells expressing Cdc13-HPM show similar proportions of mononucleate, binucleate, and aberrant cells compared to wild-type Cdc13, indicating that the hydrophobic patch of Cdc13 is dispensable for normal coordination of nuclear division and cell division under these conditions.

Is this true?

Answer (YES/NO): NO